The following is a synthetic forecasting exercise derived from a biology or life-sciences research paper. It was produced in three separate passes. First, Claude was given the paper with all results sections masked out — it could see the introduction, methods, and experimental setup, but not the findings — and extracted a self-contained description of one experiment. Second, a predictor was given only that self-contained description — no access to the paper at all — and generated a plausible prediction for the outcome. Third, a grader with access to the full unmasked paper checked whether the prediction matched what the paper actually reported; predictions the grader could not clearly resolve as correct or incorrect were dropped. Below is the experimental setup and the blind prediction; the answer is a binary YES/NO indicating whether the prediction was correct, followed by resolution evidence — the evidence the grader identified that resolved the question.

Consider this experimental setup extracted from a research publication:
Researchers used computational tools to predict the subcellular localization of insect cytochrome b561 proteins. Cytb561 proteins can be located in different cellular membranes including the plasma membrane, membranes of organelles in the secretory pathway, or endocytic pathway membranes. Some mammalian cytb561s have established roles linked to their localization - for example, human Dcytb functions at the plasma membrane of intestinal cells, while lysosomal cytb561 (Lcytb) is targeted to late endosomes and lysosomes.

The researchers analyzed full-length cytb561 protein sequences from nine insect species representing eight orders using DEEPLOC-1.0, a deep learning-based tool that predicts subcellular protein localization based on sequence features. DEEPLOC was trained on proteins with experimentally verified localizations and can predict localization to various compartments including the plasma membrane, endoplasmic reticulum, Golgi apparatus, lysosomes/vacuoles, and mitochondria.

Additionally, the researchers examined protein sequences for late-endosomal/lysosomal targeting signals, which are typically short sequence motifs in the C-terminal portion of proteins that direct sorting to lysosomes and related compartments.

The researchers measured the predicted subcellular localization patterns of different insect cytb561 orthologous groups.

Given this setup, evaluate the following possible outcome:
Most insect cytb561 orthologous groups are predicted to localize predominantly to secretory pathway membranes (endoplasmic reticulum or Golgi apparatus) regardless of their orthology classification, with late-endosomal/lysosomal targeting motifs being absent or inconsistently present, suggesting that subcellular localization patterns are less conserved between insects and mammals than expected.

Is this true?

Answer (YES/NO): NO